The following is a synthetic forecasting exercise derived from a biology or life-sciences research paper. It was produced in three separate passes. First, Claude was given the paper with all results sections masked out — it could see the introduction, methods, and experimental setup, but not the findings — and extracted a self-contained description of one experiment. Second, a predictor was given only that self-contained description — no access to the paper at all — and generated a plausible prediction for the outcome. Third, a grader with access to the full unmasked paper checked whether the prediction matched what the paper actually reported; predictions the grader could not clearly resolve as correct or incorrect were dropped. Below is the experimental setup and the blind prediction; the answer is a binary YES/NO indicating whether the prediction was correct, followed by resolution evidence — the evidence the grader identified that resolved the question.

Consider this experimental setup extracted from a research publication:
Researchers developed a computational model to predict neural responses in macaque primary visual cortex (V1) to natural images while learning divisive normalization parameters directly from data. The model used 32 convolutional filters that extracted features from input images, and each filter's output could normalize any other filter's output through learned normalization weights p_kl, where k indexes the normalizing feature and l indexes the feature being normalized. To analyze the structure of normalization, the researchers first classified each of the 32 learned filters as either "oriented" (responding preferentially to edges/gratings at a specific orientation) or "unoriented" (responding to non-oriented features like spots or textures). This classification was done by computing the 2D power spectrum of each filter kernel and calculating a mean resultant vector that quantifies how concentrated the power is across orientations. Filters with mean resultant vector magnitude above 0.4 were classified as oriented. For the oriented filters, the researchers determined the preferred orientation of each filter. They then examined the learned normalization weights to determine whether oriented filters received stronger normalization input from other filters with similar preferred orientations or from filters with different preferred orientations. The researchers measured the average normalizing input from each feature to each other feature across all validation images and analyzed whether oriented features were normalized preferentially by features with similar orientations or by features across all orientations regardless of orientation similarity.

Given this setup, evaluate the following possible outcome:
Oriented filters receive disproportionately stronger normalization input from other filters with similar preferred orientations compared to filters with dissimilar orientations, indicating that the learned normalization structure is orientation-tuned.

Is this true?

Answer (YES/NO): YES